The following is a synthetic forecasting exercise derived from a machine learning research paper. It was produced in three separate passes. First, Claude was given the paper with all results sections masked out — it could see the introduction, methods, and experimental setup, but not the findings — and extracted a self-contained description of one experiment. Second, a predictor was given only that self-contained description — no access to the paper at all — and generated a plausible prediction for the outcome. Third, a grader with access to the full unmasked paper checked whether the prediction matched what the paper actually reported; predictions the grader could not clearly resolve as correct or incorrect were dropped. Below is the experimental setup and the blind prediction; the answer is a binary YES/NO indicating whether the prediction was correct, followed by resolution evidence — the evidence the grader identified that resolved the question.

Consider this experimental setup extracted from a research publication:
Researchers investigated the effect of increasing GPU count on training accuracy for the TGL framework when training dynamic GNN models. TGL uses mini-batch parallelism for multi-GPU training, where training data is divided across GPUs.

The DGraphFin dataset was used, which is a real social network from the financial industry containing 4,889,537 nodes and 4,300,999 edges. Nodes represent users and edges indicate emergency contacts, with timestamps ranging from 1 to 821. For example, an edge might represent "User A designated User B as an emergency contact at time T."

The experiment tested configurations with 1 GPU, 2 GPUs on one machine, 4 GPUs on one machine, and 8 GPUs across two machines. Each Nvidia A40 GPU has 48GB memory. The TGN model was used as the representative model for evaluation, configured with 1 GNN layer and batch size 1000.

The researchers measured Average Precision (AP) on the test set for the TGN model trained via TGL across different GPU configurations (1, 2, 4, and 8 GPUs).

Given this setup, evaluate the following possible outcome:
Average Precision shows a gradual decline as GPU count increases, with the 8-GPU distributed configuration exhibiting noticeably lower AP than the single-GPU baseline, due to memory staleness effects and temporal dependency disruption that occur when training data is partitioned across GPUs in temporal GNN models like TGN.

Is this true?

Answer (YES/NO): NO